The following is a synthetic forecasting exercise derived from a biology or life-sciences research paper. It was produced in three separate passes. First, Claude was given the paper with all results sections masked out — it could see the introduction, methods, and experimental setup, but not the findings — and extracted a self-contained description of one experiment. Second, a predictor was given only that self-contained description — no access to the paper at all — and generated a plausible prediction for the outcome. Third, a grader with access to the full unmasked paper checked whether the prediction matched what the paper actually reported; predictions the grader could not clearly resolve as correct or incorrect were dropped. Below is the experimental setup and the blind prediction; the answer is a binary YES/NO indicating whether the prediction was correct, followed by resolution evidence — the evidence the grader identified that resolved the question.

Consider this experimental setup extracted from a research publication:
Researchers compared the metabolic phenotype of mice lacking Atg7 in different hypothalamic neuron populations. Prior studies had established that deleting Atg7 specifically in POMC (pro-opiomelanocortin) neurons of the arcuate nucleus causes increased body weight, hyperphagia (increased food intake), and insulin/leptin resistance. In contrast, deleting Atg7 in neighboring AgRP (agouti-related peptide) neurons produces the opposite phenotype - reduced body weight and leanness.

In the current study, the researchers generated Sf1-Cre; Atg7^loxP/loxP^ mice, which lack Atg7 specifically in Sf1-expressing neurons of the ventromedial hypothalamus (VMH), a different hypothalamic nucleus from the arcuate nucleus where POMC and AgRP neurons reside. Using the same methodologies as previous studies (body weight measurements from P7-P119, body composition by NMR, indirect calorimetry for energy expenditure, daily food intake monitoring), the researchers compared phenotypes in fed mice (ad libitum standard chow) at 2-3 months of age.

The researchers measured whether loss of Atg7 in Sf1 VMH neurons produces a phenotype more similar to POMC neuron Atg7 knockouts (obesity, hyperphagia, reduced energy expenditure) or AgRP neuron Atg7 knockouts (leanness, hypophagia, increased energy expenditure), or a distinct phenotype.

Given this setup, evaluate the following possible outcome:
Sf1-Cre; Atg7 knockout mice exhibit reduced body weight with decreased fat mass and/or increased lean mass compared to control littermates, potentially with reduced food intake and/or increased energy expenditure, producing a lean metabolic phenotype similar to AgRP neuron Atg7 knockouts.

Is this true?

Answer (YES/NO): NO